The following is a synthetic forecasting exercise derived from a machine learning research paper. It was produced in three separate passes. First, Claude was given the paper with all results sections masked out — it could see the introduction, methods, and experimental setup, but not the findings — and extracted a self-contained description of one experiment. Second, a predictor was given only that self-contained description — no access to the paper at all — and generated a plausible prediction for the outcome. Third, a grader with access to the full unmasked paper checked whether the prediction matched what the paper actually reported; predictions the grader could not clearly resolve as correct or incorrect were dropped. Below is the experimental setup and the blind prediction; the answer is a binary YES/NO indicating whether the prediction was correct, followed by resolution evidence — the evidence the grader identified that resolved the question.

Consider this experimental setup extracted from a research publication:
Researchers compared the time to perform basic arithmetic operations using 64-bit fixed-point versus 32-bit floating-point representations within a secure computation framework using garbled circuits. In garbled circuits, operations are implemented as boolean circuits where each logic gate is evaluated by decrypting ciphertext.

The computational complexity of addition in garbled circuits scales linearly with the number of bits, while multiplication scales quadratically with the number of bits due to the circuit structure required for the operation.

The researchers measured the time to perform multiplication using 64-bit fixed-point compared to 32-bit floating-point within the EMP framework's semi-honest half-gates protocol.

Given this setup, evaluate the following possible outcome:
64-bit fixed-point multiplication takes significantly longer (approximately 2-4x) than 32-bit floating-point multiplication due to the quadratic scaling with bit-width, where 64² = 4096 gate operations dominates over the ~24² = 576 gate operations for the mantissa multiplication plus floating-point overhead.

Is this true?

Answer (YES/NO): YES